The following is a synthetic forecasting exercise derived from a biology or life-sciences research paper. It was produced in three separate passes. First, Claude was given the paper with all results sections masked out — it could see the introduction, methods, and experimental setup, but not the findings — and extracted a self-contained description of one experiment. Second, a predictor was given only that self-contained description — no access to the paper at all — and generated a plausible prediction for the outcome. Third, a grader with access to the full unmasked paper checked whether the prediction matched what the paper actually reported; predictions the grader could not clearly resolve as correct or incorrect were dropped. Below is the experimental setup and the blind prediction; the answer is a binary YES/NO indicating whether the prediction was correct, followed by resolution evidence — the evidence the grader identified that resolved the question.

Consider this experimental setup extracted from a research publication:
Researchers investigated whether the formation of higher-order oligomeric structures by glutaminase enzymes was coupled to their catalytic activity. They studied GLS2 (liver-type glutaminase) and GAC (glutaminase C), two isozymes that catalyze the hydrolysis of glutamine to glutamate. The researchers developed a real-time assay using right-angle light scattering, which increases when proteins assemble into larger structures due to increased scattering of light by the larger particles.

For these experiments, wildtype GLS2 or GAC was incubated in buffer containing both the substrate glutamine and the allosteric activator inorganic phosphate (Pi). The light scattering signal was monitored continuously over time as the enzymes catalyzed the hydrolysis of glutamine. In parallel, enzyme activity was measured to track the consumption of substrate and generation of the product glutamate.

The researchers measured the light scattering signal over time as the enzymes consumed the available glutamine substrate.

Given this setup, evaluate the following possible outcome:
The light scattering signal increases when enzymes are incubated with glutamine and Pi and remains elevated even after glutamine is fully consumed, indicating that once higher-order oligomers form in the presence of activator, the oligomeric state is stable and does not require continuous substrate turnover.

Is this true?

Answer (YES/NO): NO